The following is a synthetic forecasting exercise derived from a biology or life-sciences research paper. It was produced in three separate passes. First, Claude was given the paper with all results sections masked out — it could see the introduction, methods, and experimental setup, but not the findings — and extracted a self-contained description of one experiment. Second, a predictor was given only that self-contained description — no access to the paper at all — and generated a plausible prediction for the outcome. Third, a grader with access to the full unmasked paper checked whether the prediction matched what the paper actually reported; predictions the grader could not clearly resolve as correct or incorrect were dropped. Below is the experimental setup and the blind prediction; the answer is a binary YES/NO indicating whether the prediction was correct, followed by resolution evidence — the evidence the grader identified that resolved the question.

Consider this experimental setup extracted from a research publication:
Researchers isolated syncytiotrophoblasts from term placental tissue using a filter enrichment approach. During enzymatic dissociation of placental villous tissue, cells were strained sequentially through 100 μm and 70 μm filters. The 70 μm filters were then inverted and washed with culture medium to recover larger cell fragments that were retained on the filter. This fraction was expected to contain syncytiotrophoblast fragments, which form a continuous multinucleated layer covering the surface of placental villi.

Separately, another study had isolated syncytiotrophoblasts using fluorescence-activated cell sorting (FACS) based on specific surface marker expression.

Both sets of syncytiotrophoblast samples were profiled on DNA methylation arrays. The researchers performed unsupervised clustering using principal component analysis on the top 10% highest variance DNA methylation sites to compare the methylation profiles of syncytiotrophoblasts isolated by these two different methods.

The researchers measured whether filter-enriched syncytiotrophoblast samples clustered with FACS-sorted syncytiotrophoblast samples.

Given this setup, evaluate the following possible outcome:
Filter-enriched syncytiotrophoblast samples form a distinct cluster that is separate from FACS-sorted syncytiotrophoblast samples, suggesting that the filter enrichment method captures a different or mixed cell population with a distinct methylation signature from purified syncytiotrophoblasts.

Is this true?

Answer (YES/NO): NO